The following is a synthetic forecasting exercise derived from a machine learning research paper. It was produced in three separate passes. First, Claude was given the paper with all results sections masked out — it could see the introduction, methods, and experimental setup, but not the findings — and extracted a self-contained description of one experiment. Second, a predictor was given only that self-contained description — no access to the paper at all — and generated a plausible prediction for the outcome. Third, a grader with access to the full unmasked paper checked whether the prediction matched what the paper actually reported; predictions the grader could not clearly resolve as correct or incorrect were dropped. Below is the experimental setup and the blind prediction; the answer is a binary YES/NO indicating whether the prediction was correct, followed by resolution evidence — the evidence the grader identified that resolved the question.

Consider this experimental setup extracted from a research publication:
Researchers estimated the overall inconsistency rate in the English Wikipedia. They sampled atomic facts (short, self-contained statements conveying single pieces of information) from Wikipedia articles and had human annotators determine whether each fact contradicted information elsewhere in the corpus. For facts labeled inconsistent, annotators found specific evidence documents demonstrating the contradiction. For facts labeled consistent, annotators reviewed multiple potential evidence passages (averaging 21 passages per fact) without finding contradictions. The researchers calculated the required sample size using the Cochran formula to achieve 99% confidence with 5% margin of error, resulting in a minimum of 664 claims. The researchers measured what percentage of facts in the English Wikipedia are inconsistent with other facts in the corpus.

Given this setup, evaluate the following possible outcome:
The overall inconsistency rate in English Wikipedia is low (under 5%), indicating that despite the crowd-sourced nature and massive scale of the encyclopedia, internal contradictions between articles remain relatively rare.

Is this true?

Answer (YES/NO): YES